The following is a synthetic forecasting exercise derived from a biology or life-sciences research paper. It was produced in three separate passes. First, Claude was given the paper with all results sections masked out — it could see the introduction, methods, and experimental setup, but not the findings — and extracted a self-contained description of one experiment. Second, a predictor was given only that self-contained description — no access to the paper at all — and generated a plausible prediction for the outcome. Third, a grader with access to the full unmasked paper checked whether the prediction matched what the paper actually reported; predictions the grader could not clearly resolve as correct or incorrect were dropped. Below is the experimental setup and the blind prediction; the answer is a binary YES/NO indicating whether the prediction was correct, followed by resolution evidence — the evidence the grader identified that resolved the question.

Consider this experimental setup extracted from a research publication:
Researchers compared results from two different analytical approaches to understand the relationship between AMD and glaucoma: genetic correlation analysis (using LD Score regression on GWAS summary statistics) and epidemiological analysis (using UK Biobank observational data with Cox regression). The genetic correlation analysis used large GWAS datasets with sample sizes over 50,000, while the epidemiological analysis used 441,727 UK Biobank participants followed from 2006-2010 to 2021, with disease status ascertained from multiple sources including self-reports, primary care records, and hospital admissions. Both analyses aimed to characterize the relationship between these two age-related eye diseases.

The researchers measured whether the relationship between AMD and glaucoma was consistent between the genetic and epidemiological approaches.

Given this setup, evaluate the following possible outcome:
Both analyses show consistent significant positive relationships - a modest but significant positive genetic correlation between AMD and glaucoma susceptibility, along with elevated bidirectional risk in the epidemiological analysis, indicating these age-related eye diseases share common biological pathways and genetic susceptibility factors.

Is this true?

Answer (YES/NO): NO